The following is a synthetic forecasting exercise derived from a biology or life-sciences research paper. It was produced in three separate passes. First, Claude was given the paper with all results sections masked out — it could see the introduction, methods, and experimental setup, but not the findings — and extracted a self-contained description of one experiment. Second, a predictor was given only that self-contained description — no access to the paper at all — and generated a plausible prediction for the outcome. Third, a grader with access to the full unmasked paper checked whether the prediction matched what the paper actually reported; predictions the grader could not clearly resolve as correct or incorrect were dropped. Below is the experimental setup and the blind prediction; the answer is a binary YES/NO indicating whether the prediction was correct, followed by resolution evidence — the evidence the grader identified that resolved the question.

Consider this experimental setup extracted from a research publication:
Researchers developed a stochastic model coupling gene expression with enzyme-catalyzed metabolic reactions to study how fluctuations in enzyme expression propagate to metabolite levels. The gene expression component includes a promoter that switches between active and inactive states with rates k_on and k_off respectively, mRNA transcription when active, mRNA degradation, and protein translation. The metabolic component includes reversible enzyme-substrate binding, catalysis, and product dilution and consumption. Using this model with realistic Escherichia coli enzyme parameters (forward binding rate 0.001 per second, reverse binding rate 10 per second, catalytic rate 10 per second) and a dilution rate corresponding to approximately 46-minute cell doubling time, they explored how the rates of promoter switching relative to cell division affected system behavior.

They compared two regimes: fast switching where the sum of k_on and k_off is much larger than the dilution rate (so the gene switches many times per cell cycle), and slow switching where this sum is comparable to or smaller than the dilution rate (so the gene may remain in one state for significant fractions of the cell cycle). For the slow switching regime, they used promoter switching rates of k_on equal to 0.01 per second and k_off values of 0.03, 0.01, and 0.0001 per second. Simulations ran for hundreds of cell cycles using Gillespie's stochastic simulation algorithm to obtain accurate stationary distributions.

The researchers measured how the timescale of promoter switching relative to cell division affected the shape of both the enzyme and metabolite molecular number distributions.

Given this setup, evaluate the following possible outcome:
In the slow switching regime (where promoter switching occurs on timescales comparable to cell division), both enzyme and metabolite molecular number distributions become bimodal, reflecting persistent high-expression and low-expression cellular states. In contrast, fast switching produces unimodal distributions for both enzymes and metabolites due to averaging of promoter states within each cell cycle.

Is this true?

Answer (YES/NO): NO